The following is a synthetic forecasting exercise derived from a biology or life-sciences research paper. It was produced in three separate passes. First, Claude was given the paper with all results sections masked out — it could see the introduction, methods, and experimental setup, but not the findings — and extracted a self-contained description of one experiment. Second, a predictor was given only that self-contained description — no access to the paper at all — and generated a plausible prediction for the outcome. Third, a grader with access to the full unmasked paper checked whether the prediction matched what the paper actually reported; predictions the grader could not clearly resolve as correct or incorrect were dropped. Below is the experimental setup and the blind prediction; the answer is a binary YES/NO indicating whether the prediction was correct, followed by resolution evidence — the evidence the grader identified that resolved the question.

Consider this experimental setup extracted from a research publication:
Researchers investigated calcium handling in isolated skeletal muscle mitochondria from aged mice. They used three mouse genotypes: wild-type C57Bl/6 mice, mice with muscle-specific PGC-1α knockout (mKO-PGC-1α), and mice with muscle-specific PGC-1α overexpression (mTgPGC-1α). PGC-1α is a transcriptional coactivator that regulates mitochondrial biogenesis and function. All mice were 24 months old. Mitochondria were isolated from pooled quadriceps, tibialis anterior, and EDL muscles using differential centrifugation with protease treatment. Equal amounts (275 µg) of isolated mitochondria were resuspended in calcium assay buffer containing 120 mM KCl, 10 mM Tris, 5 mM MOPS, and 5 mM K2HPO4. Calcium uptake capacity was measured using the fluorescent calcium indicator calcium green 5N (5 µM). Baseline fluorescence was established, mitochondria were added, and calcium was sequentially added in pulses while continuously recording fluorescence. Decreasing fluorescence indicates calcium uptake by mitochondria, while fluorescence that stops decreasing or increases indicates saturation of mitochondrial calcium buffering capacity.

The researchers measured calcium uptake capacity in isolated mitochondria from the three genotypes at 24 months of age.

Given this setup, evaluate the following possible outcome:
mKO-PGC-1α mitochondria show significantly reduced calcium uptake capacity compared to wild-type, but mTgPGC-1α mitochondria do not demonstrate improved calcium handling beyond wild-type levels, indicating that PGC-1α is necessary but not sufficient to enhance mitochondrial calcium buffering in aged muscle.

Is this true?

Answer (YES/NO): NO